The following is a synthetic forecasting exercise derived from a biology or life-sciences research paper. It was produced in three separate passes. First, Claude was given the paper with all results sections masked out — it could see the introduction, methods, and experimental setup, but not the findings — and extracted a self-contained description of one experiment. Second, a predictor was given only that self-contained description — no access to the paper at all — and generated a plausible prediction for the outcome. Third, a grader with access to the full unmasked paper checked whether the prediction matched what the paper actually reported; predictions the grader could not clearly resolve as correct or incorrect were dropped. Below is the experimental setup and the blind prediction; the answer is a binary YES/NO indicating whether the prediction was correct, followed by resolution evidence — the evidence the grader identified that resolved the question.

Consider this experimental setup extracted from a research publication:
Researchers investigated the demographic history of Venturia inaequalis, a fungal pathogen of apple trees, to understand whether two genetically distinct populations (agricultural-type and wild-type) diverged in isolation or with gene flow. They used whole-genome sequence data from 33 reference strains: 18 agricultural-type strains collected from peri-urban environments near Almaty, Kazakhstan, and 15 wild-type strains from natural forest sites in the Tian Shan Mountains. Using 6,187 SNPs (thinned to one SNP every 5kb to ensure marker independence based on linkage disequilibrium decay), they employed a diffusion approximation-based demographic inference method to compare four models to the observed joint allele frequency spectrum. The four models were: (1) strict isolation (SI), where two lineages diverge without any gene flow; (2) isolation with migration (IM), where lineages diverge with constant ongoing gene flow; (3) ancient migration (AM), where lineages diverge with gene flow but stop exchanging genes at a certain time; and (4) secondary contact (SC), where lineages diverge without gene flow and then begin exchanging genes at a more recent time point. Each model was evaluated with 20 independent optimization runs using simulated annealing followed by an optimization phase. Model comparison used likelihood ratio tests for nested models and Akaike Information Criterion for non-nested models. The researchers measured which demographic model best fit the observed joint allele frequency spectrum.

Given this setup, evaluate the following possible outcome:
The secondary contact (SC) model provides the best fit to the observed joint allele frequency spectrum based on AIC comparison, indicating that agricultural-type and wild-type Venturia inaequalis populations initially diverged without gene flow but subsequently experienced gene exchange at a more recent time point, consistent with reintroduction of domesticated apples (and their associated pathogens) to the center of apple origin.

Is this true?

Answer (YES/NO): YES